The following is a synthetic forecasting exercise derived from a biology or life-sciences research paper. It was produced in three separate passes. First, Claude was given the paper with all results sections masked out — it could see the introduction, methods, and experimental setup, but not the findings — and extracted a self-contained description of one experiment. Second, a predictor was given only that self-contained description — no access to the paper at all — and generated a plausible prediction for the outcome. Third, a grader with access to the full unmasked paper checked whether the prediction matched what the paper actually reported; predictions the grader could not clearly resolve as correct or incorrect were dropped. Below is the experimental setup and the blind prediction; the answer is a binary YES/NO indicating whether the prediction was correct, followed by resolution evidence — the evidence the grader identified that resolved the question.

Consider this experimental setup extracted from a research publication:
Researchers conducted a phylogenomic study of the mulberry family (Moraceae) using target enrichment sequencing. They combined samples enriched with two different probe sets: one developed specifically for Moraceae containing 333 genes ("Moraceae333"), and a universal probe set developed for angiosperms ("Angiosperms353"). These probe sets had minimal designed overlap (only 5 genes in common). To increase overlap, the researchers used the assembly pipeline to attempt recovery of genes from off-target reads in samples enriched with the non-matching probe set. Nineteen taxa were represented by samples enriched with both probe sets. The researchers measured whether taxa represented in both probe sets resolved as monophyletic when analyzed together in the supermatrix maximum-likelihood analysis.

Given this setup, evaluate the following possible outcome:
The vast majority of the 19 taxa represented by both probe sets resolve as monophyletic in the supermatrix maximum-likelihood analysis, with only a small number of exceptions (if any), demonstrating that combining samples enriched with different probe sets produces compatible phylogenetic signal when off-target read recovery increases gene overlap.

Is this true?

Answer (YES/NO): YES